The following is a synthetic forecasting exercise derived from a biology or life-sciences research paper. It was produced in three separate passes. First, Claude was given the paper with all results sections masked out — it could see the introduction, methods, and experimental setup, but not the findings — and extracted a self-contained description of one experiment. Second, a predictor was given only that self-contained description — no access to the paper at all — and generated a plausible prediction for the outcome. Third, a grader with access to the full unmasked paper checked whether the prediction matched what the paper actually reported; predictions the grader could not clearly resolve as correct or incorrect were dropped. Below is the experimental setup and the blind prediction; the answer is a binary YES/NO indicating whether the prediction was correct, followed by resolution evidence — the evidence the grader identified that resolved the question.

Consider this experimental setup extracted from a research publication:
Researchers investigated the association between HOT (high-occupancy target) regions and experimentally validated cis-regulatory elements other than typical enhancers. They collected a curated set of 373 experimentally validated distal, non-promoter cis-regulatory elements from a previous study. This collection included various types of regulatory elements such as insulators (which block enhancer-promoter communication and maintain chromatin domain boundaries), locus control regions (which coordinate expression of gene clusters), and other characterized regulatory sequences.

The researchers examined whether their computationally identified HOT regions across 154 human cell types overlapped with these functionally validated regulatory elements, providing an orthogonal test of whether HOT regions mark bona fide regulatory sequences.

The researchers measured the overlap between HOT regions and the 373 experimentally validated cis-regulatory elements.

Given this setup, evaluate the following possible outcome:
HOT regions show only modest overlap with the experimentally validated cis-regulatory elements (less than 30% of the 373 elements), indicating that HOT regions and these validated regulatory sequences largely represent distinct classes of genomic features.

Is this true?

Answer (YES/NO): NO